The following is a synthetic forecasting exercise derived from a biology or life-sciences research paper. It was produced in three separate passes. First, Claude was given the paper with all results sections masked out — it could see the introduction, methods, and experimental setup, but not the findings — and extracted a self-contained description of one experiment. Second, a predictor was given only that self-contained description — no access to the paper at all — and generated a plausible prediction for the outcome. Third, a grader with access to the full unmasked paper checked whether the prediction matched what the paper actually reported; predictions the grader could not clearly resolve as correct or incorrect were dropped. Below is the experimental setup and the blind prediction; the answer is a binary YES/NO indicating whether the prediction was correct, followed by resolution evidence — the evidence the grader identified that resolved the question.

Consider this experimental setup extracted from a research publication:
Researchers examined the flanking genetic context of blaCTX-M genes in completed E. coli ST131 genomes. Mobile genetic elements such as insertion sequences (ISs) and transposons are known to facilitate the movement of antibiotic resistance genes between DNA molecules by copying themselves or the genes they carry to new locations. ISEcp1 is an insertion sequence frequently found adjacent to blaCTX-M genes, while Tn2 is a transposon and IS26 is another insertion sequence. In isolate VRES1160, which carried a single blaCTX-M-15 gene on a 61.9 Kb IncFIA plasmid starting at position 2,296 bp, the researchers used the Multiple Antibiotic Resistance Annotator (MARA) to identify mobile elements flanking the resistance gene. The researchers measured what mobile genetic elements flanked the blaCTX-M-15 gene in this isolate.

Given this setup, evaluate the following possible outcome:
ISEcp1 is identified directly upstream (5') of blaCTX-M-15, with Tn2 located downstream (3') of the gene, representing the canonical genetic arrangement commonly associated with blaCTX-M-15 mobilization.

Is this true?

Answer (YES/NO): YES